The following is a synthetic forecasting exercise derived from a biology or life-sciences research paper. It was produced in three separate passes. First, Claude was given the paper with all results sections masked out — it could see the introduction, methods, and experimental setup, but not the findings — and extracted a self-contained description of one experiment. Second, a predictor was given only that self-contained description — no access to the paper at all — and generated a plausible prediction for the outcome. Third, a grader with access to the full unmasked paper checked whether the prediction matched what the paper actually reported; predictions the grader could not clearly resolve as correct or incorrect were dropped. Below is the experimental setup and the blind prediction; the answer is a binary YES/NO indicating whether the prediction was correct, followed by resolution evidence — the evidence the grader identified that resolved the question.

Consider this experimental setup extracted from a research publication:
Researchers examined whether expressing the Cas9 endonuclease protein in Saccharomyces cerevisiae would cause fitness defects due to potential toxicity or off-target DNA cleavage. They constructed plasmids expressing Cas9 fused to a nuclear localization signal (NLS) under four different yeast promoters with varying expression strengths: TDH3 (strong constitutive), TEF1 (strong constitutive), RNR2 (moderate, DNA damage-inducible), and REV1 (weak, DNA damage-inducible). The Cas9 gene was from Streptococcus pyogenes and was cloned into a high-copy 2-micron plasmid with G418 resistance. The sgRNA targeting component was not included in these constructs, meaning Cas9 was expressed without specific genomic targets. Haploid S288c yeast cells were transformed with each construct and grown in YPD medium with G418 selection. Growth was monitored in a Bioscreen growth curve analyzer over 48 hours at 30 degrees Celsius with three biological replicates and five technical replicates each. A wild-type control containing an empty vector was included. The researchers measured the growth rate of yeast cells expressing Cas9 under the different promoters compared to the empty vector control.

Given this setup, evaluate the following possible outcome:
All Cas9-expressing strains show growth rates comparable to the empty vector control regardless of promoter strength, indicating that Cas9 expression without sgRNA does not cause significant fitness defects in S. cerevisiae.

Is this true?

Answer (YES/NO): NO